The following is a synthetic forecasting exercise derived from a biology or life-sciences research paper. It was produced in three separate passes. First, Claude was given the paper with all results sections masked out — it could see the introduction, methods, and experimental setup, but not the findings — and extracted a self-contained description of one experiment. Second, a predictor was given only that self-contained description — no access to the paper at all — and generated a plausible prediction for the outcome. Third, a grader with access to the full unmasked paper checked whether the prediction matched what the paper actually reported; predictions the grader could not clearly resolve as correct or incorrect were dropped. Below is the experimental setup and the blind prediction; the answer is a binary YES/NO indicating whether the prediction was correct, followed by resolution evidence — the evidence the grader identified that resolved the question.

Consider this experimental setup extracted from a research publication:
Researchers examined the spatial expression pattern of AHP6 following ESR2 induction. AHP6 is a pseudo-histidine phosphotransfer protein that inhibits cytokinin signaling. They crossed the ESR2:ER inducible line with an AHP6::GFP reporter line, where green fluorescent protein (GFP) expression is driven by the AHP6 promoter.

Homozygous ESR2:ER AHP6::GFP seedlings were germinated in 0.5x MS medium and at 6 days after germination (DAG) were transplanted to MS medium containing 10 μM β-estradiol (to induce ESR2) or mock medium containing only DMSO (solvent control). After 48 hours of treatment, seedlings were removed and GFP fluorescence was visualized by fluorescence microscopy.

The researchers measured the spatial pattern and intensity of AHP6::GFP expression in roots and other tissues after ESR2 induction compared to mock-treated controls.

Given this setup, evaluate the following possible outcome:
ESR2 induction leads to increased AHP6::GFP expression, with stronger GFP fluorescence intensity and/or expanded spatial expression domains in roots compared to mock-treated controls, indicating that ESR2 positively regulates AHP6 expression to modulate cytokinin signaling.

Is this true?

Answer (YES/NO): YES